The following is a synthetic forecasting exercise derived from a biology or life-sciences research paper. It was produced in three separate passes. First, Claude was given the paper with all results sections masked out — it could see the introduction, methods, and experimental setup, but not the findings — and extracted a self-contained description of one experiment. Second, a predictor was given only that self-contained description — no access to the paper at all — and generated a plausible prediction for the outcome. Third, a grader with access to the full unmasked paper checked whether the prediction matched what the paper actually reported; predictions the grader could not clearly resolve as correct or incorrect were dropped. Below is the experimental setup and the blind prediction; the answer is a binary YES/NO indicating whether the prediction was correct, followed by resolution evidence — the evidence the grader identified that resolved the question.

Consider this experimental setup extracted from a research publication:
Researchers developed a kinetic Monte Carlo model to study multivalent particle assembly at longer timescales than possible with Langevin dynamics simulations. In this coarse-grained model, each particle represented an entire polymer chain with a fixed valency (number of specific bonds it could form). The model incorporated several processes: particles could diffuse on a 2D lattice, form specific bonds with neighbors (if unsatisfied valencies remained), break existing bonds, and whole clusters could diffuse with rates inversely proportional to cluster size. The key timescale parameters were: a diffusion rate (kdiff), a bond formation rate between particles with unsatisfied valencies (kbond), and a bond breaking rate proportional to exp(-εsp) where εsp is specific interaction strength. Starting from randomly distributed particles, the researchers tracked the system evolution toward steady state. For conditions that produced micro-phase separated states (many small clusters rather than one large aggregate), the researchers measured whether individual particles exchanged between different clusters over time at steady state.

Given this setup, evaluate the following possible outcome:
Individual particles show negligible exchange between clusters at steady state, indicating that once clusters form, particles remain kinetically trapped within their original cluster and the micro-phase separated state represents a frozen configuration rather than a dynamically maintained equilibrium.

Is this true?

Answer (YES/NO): NO